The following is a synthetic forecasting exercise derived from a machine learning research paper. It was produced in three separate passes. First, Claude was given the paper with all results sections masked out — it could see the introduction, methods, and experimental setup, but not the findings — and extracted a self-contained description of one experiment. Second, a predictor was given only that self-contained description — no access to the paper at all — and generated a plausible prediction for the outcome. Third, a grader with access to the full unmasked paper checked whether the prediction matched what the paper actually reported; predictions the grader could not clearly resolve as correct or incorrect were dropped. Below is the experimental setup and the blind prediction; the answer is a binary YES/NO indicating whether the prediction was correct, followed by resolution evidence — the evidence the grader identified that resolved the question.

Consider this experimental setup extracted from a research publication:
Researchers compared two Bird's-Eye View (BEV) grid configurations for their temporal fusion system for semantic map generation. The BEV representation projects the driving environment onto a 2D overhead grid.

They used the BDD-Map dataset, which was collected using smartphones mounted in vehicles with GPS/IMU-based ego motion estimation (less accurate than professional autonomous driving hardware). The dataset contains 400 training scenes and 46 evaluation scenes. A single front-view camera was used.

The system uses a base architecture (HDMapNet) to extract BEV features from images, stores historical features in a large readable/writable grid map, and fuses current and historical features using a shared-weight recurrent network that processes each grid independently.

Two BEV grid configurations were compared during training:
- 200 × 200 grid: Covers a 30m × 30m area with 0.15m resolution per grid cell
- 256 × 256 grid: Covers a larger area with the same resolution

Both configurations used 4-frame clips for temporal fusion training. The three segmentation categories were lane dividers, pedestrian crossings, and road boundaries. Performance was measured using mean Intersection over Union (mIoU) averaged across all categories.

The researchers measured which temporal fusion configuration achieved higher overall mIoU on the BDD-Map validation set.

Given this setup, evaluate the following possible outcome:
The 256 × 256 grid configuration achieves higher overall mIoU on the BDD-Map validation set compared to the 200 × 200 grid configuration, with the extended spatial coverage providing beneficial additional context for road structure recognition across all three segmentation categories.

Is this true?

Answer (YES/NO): NO